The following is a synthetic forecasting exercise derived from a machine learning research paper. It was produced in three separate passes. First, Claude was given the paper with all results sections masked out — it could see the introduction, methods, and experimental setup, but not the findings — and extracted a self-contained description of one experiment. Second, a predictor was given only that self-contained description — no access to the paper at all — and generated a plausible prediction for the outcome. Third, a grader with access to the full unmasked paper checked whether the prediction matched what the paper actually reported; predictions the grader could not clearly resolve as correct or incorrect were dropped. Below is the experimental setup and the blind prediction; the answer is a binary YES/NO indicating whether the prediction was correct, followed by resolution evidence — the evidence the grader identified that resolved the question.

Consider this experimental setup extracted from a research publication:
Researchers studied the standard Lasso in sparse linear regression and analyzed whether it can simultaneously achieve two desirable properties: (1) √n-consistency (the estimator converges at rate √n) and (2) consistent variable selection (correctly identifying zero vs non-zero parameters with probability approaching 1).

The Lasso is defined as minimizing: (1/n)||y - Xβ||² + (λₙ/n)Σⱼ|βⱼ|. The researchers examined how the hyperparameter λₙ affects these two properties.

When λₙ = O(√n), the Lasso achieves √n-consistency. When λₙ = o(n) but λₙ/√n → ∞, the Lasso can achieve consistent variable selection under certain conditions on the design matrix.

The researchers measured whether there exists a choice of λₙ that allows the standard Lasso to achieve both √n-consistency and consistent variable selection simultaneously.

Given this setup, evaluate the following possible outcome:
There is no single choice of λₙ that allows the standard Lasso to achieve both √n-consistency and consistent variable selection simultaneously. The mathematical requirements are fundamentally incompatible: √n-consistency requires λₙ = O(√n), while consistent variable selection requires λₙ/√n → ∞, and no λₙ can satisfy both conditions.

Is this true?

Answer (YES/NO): YES